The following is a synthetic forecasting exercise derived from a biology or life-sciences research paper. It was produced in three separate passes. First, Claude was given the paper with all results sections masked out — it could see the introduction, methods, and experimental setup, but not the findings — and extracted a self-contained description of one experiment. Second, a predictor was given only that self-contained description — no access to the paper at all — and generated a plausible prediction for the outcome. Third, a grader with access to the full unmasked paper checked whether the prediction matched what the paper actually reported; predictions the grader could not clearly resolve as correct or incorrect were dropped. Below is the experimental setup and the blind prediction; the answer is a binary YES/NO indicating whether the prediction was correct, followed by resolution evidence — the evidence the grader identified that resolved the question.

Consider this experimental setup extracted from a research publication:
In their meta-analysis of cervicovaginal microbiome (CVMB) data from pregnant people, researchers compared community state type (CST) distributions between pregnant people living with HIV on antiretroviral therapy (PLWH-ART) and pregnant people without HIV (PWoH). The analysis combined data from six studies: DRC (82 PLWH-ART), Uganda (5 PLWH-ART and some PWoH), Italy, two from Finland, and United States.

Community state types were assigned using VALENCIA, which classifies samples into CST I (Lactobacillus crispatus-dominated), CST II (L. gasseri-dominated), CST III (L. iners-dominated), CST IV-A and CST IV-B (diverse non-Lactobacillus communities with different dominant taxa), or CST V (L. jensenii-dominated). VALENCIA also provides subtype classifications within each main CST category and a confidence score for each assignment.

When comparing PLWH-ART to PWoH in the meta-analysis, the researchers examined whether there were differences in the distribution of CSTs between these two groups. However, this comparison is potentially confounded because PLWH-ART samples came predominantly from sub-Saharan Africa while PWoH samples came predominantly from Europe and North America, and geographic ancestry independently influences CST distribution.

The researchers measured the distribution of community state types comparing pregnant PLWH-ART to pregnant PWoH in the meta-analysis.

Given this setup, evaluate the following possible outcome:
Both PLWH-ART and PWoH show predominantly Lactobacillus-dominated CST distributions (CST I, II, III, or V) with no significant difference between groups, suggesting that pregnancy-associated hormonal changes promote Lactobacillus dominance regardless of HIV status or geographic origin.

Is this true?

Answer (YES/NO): NO